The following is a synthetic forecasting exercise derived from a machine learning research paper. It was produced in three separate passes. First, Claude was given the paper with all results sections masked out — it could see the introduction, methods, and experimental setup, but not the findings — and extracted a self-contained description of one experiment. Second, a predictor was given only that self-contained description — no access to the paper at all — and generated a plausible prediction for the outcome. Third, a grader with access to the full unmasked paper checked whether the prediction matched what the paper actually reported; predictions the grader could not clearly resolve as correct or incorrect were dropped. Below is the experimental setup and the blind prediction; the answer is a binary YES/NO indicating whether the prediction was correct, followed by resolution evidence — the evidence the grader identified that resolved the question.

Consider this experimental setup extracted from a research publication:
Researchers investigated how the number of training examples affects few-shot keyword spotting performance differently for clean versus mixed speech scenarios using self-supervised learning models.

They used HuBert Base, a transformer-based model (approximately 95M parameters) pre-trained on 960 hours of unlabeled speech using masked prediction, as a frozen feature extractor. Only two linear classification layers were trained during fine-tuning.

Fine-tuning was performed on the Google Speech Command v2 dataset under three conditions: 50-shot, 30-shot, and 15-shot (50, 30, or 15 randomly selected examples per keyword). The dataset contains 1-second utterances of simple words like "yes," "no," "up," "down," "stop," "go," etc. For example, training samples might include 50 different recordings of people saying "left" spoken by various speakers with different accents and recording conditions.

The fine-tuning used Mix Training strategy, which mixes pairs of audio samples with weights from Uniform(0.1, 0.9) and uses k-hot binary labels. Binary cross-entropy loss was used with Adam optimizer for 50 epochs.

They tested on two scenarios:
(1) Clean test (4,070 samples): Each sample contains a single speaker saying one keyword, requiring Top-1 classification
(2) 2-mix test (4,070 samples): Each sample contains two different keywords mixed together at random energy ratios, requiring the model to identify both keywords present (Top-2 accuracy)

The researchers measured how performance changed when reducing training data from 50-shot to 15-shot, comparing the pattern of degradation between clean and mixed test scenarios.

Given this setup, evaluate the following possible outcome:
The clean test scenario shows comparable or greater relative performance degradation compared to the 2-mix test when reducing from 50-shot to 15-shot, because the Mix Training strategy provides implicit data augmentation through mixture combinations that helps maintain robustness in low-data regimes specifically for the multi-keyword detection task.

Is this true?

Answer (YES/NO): NO